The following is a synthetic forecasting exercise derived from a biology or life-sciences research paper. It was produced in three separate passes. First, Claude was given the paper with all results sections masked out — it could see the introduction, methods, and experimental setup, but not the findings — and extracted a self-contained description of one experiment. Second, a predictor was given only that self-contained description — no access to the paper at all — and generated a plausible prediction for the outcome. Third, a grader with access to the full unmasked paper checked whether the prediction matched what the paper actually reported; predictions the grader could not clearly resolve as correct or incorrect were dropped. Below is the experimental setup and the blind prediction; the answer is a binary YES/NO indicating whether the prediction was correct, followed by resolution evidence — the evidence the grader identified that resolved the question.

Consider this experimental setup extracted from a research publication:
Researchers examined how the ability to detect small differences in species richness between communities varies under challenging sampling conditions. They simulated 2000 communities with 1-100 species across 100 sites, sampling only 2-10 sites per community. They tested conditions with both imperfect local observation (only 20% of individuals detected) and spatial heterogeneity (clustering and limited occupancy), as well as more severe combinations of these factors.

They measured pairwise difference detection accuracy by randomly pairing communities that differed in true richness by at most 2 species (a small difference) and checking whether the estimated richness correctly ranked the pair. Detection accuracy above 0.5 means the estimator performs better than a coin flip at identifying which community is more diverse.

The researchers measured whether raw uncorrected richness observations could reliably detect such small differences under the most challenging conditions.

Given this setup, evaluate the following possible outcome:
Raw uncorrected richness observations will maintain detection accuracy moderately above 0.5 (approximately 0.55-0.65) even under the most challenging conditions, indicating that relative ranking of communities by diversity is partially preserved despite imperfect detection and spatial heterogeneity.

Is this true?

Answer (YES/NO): NO